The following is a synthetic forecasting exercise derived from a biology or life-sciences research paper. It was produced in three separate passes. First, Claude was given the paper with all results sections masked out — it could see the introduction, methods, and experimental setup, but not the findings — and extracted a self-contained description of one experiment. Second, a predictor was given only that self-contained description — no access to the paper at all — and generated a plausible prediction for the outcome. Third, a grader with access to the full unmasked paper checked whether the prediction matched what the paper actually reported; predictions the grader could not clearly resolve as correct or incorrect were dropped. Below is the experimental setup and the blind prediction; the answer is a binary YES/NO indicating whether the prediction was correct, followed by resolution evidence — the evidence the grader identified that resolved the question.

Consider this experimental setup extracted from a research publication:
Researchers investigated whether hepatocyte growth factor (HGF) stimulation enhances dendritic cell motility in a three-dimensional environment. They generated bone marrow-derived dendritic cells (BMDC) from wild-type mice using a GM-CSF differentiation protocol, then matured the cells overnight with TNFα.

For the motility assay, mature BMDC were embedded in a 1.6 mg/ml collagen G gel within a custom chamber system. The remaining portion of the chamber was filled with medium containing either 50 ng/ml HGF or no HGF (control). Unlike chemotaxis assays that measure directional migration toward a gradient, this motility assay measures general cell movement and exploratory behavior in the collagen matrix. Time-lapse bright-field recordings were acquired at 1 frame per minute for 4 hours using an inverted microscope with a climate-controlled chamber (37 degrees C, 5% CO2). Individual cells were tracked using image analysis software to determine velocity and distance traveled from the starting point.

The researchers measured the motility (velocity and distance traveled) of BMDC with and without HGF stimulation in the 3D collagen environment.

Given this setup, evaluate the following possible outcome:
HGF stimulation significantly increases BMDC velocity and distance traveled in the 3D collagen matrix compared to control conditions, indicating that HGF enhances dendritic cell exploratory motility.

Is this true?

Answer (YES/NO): YES